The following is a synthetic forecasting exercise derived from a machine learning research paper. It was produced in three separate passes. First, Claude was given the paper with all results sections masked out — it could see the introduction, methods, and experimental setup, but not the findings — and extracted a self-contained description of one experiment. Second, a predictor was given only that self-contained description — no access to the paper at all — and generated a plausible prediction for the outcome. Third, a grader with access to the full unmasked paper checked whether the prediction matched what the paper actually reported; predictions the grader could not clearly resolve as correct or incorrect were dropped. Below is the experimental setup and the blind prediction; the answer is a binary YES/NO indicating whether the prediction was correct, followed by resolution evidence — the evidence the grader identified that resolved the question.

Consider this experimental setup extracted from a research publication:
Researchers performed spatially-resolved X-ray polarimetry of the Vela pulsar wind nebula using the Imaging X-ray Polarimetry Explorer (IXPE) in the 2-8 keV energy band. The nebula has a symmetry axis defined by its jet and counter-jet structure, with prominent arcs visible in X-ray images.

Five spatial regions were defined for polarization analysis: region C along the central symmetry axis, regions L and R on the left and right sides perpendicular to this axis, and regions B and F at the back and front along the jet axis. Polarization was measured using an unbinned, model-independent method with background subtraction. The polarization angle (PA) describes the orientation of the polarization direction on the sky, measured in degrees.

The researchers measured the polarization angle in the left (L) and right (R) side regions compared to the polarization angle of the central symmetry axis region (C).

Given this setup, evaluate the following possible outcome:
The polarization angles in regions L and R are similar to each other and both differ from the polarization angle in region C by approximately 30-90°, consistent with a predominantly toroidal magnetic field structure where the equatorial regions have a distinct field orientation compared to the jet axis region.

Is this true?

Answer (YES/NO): NO